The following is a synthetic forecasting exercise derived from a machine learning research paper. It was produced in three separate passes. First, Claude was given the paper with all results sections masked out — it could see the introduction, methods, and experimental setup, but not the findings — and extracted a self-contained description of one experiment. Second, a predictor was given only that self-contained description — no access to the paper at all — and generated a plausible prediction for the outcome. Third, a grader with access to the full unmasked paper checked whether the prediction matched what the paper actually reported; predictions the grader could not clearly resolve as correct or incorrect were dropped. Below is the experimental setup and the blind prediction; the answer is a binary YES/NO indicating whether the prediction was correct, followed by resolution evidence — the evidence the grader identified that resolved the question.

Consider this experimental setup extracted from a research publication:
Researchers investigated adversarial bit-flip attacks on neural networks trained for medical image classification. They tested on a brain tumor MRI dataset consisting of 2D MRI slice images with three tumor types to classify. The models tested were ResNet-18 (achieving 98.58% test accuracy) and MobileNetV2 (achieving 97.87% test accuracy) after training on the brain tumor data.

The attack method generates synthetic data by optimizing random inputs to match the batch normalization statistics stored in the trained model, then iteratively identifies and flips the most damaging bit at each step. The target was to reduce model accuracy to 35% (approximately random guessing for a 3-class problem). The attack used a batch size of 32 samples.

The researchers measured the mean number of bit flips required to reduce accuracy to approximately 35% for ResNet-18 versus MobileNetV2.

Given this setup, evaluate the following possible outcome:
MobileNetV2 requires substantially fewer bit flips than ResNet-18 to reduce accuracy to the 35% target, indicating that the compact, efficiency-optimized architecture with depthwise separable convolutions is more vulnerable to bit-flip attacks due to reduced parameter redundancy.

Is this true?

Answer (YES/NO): YES